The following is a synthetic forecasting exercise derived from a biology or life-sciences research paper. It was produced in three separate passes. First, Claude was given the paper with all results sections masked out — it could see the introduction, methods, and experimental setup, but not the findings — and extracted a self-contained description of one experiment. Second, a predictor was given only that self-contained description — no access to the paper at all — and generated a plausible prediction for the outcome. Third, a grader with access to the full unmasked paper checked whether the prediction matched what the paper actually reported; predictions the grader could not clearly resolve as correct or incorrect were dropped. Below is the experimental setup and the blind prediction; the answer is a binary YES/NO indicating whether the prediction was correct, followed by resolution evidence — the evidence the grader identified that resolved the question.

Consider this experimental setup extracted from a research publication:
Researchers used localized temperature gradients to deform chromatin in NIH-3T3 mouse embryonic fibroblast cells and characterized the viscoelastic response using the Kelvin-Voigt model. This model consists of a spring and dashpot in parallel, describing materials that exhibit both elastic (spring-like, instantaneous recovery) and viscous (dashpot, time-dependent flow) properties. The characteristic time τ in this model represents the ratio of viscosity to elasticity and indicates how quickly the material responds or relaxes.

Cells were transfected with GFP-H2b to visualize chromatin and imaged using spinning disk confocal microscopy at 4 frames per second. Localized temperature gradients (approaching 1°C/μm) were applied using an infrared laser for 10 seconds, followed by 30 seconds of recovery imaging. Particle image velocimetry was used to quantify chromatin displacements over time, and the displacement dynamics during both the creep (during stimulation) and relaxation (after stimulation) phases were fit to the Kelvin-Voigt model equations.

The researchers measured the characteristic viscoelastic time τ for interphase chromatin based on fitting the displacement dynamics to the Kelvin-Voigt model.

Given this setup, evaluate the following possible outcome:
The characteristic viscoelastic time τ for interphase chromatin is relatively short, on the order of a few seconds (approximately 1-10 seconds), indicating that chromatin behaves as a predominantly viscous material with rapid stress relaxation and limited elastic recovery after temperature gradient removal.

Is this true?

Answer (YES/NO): NO